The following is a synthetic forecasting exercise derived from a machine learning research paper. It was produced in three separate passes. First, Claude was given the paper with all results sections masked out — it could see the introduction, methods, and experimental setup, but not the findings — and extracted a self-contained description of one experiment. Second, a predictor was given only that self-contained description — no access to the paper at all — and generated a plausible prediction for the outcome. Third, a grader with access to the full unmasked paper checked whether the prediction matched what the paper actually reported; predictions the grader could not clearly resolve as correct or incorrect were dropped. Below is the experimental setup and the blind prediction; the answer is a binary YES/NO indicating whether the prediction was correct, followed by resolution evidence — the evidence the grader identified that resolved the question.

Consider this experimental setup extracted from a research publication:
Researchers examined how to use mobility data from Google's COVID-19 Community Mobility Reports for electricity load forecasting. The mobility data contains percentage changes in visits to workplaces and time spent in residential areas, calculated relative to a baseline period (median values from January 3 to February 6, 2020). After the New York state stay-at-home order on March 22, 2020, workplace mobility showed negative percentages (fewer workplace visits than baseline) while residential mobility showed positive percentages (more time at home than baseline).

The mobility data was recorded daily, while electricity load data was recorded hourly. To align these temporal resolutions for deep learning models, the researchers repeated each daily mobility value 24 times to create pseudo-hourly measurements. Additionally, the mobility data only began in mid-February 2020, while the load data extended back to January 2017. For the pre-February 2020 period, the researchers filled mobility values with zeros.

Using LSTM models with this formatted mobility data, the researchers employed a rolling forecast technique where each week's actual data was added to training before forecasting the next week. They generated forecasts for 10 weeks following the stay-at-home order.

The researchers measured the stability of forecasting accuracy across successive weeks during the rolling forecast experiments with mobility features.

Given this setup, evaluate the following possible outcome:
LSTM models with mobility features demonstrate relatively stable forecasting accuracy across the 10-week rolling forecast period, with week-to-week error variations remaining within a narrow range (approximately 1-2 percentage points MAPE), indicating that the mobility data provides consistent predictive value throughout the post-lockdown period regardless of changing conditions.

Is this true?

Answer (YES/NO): NO